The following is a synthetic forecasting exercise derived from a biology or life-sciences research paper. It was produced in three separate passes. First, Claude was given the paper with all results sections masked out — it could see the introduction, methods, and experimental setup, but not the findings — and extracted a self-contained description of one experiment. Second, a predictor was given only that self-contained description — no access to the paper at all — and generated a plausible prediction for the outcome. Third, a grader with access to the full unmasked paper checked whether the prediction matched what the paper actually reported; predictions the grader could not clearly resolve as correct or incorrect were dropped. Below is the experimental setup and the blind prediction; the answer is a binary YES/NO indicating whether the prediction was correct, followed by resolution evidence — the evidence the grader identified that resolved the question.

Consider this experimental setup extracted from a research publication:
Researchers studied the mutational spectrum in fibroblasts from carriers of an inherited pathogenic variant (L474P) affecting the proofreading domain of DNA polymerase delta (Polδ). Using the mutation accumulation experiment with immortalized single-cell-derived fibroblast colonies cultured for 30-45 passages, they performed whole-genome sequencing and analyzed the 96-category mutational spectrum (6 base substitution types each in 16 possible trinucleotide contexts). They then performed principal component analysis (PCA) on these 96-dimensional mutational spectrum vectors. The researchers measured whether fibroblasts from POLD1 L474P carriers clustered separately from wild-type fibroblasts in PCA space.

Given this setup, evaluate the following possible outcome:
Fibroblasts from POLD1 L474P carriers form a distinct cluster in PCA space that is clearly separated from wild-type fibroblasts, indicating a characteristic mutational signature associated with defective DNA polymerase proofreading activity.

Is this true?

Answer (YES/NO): YES